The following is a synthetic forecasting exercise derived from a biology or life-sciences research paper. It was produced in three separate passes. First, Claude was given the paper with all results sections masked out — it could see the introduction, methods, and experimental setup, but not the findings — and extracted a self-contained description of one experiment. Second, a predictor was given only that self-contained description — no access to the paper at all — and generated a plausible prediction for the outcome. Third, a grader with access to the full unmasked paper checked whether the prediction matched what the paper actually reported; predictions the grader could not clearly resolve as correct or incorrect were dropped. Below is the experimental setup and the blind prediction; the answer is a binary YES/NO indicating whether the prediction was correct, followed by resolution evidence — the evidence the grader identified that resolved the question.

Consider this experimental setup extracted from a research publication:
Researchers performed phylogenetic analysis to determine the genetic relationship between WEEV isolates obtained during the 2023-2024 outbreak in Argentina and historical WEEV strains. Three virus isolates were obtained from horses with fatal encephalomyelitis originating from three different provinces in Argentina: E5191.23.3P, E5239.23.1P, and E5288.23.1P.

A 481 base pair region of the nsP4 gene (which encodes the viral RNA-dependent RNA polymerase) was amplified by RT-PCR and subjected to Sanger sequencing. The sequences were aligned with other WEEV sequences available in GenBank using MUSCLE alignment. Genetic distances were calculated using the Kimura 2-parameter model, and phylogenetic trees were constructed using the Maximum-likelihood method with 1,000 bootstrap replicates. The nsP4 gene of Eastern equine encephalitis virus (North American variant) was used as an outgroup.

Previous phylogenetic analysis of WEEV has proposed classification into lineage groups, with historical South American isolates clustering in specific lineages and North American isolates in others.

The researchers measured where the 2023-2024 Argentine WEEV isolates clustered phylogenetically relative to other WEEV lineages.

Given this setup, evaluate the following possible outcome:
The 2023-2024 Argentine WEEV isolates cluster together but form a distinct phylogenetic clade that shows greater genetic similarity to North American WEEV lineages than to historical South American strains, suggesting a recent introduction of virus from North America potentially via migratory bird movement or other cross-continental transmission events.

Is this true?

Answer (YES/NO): NO